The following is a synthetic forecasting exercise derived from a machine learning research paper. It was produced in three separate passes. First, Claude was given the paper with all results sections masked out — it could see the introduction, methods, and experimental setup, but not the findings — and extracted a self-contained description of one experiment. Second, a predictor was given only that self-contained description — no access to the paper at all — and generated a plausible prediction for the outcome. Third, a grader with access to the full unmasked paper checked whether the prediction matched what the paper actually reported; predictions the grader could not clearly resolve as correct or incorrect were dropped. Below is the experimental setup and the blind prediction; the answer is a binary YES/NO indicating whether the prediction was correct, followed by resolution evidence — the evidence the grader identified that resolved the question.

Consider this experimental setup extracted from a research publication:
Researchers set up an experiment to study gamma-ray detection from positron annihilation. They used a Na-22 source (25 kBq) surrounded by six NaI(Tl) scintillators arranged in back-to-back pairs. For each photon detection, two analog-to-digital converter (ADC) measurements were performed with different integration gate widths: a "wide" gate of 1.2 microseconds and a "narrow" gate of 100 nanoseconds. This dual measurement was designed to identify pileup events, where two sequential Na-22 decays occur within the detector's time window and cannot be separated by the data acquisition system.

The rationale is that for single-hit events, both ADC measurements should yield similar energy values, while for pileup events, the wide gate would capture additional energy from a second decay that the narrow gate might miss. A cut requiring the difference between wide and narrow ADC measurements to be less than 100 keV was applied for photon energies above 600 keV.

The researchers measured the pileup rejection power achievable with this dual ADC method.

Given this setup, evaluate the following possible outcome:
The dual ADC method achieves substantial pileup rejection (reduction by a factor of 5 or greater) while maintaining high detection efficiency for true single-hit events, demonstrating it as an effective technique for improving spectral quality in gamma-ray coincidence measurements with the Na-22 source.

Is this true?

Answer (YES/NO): NO